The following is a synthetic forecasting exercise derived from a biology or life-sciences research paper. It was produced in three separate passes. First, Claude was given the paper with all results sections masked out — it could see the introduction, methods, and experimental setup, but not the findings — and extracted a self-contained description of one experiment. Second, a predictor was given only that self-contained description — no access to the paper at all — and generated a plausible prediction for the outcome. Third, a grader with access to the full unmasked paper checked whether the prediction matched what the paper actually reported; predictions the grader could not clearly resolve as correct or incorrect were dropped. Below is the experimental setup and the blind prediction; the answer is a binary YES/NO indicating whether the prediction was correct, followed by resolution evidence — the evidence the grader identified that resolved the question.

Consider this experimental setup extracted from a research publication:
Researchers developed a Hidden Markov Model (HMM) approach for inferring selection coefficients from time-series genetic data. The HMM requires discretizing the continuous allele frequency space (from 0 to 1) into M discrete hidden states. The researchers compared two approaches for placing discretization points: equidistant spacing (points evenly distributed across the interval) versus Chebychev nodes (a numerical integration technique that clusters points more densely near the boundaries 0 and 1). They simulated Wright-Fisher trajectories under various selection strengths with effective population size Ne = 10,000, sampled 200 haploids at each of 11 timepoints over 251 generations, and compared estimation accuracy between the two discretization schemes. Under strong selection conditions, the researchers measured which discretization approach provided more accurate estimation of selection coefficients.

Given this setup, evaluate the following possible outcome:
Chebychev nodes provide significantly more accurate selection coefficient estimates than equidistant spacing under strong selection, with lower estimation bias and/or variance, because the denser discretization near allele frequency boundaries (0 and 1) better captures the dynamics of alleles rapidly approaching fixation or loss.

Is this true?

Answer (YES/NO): YES